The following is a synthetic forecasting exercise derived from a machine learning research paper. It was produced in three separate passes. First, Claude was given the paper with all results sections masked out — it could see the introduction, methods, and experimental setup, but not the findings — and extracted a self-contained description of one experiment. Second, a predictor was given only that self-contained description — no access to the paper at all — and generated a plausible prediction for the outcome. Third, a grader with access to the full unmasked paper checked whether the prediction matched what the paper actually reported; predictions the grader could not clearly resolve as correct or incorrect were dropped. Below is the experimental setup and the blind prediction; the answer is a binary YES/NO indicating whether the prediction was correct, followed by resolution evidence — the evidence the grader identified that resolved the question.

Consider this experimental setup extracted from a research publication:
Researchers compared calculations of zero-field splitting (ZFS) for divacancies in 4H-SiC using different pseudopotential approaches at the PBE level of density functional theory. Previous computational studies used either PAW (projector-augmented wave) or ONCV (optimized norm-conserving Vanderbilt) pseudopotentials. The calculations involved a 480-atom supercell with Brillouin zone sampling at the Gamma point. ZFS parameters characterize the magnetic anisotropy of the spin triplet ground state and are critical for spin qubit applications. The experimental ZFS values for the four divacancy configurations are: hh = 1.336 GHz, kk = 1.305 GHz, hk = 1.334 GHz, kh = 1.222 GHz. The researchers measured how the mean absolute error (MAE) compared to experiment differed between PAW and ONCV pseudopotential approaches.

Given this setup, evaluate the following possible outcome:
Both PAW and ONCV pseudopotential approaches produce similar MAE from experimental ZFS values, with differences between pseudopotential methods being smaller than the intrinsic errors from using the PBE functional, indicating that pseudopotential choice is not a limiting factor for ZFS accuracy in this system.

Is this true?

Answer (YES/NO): NO